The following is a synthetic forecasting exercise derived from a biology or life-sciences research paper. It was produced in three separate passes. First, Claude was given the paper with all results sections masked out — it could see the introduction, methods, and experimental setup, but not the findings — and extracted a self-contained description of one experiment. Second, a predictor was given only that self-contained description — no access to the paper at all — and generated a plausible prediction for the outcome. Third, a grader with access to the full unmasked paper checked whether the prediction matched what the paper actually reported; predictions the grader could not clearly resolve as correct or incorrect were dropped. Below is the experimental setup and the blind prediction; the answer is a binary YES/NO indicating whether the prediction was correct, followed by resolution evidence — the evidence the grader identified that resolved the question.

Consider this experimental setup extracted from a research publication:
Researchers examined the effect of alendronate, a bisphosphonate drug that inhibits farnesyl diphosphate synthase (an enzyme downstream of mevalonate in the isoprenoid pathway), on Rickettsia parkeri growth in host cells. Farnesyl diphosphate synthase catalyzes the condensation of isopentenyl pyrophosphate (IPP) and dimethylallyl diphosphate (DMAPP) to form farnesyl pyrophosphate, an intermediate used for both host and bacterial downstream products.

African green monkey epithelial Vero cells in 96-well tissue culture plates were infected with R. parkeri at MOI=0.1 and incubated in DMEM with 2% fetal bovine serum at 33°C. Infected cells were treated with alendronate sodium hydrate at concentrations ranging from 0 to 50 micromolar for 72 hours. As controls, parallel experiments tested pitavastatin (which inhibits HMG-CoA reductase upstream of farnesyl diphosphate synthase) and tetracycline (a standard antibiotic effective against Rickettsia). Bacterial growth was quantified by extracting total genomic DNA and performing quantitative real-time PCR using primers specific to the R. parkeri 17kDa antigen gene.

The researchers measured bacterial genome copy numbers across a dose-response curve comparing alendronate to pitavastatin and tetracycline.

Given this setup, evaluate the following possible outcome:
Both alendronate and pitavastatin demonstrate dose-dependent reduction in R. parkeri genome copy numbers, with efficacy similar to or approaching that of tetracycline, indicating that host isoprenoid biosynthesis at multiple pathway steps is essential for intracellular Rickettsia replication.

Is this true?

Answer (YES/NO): NO